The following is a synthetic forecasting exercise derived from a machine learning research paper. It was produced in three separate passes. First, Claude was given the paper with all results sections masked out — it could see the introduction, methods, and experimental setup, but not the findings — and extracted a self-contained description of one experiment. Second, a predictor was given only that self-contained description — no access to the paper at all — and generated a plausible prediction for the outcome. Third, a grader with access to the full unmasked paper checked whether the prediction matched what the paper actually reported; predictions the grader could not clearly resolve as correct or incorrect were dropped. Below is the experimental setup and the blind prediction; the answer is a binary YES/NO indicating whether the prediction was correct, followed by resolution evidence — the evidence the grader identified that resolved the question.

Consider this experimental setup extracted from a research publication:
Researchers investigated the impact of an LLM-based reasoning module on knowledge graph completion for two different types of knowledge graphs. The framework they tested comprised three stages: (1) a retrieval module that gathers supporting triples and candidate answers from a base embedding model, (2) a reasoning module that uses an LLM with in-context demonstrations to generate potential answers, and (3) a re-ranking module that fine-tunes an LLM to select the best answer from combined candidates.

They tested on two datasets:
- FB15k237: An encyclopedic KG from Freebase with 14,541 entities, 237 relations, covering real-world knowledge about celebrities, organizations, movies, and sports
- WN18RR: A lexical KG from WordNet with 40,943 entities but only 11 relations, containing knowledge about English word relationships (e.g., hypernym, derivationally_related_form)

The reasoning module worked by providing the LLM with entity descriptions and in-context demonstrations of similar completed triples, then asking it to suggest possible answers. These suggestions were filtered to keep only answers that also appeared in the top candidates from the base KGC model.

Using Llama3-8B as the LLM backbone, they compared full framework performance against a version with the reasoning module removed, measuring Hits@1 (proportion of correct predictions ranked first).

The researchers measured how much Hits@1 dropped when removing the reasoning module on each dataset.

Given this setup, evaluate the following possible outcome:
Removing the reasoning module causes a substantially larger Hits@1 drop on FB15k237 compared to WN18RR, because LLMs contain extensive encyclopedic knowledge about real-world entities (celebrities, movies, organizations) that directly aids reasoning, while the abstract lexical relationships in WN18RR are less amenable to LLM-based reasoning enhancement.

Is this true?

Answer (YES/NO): NO